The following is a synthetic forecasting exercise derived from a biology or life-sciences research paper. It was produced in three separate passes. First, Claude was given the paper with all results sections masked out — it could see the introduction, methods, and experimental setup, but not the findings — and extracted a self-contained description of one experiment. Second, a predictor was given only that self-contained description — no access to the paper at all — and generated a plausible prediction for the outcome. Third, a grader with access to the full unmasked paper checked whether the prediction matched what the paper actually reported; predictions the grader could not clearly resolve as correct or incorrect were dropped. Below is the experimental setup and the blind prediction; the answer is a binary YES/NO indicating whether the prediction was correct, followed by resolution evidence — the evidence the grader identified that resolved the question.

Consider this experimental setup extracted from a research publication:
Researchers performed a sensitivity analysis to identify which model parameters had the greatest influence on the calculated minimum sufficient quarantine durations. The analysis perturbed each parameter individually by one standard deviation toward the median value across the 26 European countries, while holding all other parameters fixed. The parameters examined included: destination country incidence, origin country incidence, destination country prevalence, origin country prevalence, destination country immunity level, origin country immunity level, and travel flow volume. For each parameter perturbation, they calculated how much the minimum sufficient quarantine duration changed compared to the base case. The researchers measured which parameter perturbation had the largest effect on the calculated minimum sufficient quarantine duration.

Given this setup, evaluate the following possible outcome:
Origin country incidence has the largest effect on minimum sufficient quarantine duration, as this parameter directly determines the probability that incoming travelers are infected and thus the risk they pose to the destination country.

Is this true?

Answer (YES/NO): NO